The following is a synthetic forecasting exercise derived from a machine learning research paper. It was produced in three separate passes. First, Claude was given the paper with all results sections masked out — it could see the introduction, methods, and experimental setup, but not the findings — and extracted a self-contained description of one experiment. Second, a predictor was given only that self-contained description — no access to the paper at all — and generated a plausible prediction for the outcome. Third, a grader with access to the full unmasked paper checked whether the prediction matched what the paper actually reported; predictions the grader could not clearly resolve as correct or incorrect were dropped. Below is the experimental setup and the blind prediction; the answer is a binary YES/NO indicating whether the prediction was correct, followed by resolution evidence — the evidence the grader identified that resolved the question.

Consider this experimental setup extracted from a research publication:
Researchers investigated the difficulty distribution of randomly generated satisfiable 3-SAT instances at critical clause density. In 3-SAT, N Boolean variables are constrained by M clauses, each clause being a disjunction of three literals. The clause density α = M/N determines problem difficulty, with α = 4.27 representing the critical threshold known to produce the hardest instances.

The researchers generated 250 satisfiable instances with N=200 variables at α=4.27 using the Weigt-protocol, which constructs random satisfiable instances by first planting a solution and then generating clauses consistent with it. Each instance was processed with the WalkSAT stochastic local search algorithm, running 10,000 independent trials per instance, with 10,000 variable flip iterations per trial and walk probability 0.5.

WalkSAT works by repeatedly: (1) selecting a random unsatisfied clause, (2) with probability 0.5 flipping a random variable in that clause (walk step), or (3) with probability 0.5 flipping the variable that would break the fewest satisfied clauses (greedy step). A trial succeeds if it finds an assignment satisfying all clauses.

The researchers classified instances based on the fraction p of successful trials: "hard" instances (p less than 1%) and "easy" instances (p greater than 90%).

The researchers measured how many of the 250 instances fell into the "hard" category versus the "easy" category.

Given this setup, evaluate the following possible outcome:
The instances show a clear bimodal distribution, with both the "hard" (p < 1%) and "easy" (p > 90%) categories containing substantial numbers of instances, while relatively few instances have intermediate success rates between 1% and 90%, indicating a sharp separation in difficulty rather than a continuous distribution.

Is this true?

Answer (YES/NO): NO